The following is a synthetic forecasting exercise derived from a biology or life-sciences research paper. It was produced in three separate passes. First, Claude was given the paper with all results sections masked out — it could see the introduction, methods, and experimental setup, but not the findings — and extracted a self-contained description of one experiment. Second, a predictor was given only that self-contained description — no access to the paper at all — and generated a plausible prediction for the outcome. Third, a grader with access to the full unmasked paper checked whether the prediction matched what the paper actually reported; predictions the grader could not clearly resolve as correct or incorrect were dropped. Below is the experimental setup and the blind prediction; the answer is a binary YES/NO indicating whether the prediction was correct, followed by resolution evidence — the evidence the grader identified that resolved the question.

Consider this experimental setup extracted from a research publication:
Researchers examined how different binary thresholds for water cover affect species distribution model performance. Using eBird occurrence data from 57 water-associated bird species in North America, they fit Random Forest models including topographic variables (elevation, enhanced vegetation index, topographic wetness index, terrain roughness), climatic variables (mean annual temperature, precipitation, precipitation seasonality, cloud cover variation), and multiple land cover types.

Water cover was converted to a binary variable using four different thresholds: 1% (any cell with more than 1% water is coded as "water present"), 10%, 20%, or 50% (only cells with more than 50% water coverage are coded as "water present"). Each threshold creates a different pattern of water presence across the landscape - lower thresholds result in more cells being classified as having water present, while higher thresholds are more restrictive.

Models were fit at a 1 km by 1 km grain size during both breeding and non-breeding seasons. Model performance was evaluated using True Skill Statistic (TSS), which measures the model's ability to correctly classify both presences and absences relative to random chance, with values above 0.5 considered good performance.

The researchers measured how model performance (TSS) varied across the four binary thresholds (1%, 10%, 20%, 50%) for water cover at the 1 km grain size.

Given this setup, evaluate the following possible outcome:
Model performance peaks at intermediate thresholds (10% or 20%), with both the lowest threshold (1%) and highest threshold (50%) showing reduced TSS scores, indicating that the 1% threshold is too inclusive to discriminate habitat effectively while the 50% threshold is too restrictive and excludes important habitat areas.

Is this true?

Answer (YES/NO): NO